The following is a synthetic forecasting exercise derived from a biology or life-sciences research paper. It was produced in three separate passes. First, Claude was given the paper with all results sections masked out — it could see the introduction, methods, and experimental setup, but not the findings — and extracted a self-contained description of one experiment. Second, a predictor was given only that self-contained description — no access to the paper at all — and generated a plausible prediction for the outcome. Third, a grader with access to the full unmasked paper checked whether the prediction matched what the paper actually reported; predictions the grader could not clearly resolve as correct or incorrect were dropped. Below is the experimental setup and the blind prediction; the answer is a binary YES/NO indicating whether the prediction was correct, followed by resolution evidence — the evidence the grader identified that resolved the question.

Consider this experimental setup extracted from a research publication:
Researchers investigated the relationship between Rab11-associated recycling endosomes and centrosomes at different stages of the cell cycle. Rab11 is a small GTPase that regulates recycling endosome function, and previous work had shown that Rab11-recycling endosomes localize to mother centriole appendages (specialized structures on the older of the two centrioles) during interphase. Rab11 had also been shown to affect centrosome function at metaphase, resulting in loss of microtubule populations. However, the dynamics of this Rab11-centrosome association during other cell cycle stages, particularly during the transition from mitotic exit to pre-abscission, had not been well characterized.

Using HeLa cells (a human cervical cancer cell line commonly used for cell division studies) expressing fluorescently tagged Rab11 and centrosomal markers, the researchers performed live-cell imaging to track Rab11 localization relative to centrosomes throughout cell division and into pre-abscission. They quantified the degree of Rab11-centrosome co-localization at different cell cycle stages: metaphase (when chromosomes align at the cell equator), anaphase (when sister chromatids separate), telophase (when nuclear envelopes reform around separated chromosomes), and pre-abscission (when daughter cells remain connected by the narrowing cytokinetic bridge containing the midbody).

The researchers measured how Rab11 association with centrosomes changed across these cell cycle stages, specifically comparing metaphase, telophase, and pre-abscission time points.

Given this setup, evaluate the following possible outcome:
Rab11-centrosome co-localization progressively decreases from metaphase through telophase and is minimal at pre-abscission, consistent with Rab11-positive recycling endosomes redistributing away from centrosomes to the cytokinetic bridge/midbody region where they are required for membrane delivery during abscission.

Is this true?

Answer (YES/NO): NO